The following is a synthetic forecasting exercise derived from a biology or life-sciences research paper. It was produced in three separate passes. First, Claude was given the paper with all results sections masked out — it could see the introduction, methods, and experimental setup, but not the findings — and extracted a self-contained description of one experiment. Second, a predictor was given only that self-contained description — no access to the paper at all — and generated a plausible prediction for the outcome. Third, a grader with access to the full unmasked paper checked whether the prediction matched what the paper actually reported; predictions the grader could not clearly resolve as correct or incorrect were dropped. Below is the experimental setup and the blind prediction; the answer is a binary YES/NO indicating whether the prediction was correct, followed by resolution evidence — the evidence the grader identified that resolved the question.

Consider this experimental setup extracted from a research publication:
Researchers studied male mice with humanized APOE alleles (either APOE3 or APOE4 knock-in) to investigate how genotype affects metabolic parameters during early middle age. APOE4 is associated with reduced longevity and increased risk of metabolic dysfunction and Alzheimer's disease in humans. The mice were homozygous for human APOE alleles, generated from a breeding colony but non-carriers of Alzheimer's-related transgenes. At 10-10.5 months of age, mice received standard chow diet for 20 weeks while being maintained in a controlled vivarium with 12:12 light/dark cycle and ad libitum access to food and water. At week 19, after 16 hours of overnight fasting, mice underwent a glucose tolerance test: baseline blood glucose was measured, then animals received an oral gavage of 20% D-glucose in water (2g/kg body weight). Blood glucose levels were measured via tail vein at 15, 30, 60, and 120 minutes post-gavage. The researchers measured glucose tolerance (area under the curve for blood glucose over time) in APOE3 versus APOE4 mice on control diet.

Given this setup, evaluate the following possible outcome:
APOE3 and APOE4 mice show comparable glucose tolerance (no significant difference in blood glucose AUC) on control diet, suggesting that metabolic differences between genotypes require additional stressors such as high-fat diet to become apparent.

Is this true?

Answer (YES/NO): NO